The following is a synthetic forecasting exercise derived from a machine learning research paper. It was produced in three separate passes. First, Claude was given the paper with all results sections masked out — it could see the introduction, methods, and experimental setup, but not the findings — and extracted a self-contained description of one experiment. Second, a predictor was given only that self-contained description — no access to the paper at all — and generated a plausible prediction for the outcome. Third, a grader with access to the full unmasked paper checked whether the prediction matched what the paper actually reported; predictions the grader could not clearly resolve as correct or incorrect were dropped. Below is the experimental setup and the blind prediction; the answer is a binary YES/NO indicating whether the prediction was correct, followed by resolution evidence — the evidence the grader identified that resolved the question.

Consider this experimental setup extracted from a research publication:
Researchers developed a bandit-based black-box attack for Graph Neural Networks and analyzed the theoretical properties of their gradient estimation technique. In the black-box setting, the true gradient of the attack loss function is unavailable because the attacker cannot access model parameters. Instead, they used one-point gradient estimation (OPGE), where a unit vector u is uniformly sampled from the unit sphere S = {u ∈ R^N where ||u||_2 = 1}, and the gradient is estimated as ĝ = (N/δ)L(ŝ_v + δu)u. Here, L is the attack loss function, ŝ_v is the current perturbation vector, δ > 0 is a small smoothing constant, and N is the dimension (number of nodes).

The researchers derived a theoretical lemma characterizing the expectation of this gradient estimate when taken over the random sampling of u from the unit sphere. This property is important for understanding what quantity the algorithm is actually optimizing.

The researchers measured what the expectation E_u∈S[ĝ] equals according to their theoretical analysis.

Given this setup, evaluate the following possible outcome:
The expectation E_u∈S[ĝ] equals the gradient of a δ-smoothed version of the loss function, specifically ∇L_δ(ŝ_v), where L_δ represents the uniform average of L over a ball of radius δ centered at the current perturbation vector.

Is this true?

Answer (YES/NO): NO